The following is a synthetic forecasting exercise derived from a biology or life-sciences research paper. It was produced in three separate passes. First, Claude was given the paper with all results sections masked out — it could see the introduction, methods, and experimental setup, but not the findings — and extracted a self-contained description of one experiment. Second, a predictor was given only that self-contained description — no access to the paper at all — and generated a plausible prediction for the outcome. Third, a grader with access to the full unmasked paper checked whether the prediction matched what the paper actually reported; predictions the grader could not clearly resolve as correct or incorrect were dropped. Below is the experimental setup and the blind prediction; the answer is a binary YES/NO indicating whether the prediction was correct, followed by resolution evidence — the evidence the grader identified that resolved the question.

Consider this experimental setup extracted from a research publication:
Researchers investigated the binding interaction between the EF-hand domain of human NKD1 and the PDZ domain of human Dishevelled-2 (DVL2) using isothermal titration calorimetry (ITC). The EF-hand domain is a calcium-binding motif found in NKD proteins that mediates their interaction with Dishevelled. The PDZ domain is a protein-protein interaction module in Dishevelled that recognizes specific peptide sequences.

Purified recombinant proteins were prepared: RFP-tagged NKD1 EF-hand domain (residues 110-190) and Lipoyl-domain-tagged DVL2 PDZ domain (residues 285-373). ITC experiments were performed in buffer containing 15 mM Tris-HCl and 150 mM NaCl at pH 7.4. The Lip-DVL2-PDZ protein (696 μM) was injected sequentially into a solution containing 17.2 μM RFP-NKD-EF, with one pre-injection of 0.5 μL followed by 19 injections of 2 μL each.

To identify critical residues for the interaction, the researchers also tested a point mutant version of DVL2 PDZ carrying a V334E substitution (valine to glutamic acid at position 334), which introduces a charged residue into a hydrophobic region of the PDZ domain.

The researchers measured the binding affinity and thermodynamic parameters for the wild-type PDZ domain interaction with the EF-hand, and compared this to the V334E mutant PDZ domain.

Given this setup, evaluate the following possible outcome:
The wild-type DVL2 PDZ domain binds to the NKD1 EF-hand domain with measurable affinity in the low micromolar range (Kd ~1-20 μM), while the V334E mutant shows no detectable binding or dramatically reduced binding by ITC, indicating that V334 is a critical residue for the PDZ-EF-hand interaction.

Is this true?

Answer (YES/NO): YES